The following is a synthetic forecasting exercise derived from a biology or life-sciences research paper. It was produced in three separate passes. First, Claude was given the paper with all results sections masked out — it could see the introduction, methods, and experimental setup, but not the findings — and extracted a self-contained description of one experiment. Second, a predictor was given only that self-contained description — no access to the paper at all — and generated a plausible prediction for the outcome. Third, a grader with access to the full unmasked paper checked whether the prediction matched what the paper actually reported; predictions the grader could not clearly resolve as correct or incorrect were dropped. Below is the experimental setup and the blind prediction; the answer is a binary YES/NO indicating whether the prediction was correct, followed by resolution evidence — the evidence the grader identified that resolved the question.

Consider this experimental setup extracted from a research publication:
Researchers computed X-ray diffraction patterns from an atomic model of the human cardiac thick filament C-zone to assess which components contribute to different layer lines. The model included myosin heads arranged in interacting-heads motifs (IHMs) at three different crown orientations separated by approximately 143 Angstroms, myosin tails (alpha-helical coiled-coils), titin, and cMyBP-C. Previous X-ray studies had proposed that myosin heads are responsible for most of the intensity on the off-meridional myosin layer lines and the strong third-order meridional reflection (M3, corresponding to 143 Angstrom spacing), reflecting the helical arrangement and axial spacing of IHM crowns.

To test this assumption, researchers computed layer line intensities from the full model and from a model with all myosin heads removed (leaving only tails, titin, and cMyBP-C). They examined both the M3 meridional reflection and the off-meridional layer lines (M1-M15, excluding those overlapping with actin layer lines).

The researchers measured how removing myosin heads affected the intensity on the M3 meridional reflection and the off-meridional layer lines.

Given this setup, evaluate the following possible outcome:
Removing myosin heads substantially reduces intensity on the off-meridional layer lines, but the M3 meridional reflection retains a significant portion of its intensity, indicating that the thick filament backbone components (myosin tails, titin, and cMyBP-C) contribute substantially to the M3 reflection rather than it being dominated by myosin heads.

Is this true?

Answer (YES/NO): NO